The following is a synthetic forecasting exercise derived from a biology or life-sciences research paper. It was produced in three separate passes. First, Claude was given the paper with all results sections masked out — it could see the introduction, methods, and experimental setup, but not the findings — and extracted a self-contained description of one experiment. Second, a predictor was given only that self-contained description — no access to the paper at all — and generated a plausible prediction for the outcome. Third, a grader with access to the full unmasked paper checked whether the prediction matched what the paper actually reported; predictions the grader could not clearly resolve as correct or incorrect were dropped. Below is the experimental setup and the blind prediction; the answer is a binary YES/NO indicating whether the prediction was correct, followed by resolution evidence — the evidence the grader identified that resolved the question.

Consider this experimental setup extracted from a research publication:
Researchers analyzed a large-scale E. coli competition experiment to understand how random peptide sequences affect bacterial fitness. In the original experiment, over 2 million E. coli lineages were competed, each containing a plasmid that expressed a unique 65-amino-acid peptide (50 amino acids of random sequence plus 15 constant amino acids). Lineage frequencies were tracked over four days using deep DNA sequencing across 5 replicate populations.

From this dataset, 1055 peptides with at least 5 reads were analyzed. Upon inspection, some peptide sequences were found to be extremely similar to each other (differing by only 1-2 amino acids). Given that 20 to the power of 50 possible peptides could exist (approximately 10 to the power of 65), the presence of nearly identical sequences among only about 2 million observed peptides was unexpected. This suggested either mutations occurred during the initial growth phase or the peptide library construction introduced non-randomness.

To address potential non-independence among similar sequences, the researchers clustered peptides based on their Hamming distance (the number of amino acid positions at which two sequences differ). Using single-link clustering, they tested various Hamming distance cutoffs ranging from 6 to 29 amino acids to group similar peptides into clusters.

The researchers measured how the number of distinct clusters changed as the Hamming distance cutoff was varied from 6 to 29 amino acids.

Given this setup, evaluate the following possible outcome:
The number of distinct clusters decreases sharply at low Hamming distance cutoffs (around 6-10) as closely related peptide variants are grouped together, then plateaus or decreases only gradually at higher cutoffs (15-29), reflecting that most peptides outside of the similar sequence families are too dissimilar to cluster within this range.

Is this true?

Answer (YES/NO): NO